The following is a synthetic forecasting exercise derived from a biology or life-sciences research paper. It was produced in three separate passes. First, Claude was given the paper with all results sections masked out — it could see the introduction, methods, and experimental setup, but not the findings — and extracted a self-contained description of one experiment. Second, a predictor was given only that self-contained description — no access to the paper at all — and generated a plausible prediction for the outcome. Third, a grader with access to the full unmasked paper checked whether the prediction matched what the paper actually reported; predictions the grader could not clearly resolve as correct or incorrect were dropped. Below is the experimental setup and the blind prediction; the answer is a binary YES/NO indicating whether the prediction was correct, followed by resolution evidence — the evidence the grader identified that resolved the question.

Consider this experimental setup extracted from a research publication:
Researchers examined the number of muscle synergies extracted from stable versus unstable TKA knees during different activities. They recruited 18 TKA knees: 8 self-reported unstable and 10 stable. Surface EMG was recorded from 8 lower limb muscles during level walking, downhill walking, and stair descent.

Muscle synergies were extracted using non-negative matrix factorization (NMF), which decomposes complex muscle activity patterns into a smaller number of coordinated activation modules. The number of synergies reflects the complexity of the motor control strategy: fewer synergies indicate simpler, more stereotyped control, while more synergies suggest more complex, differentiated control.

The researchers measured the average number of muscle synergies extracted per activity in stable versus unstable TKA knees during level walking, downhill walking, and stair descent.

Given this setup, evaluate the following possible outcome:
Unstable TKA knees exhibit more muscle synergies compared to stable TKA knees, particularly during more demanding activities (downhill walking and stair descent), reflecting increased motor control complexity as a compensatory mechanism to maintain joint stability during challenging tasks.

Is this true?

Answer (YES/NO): NO